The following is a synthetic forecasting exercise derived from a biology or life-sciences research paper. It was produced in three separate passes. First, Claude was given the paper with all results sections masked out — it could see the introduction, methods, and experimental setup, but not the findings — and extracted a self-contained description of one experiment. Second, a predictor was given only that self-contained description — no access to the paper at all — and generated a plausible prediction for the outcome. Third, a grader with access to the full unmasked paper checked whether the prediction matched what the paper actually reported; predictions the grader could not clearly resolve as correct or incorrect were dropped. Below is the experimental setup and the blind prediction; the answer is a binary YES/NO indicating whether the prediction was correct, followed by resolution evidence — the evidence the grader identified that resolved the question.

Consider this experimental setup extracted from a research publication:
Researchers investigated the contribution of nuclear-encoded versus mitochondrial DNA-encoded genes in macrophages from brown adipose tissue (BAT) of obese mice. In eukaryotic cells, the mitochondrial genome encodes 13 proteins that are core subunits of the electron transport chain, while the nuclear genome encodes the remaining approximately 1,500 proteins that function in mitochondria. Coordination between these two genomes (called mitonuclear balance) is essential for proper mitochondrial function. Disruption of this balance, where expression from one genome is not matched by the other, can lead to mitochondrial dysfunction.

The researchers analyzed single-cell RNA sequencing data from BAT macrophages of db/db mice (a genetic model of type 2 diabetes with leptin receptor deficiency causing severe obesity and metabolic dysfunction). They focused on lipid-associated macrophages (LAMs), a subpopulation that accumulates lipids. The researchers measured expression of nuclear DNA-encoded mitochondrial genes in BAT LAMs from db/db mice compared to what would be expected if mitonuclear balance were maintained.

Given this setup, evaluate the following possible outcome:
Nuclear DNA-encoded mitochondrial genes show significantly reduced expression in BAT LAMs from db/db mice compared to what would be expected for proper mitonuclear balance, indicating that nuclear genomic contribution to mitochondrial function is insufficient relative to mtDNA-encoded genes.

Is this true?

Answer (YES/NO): NO